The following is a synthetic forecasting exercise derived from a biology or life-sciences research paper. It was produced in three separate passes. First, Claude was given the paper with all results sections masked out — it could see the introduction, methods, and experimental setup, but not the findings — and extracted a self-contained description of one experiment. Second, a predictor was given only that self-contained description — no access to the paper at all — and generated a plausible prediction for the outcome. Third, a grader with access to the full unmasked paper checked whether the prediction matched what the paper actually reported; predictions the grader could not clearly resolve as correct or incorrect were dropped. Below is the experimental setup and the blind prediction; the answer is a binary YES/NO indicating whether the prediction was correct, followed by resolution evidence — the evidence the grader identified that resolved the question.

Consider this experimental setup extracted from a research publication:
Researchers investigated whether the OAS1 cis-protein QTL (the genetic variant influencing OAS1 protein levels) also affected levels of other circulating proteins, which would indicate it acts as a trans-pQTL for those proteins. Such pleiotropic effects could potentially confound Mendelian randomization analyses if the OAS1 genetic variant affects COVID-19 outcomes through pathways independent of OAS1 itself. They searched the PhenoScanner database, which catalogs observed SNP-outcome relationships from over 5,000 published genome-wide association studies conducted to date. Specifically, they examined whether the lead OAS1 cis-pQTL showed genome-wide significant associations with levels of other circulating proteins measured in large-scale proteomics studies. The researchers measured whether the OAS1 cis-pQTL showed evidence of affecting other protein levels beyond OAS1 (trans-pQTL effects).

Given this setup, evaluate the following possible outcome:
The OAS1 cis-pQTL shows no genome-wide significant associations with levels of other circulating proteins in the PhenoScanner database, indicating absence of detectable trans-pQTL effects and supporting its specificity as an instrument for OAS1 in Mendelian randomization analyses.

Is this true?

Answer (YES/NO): YES